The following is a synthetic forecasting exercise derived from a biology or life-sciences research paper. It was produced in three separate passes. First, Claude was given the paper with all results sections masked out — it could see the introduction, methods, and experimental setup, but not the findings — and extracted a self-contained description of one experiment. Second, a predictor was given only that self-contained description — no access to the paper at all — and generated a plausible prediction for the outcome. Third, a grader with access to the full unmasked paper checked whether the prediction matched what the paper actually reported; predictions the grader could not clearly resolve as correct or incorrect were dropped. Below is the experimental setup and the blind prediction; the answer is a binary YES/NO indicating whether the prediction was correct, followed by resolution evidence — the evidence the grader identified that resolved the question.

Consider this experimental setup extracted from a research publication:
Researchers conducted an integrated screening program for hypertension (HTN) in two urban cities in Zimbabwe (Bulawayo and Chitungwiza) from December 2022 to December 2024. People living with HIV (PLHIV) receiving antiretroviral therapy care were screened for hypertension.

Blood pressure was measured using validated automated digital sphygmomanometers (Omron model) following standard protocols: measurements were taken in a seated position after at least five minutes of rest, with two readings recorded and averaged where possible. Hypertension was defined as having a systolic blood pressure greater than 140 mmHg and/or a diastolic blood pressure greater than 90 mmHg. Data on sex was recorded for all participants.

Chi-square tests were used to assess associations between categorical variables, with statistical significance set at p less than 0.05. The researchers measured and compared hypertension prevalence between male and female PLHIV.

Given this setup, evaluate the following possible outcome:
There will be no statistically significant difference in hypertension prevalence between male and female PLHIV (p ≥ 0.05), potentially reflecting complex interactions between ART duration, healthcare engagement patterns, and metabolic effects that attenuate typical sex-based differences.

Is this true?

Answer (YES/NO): NO